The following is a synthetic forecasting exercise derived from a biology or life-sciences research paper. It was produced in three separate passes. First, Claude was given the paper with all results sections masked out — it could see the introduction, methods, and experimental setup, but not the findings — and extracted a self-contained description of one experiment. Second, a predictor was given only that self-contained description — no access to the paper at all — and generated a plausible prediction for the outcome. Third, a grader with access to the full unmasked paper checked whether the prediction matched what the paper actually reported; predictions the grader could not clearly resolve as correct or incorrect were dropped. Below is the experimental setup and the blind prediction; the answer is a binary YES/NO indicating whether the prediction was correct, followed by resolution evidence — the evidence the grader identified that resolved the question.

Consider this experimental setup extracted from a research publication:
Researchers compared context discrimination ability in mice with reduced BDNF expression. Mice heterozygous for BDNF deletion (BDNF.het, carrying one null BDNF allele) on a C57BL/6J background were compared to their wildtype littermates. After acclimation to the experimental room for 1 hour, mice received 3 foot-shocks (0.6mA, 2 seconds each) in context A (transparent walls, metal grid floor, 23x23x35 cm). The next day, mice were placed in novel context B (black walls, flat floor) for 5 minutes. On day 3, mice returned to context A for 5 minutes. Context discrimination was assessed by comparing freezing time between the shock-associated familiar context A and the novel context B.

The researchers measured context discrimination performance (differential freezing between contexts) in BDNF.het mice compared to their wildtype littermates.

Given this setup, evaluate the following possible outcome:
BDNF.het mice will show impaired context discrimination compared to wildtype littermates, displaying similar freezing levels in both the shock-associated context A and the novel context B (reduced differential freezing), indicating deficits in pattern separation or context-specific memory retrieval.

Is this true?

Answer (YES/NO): YES